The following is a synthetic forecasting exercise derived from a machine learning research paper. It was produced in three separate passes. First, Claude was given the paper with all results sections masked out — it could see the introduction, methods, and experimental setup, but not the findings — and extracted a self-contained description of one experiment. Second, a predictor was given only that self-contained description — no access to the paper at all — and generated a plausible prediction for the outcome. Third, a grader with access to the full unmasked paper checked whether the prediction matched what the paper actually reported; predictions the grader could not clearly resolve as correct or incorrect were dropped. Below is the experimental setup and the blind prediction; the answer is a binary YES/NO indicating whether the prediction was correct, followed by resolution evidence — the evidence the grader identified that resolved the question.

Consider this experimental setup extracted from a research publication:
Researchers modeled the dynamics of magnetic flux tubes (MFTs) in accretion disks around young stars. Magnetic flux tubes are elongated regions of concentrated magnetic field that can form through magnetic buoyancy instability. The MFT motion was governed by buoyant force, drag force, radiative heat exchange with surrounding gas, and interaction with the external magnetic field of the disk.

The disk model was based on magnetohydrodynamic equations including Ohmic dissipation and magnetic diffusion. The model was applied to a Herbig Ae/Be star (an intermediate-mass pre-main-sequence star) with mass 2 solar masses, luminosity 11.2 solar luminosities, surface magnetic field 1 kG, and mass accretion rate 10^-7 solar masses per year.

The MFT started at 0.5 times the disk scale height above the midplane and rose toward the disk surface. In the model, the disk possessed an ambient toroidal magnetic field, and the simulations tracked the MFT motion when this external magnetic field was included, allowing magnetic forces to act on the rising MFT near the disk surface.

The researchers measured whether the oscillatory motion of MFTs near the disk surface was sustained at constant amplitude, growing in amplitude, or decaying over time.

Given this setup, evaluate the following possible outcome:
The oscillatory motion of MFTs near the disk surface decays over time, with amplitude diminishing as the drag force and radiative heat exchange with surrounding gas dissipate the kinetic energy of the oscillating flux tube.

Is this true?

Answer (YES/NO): NO